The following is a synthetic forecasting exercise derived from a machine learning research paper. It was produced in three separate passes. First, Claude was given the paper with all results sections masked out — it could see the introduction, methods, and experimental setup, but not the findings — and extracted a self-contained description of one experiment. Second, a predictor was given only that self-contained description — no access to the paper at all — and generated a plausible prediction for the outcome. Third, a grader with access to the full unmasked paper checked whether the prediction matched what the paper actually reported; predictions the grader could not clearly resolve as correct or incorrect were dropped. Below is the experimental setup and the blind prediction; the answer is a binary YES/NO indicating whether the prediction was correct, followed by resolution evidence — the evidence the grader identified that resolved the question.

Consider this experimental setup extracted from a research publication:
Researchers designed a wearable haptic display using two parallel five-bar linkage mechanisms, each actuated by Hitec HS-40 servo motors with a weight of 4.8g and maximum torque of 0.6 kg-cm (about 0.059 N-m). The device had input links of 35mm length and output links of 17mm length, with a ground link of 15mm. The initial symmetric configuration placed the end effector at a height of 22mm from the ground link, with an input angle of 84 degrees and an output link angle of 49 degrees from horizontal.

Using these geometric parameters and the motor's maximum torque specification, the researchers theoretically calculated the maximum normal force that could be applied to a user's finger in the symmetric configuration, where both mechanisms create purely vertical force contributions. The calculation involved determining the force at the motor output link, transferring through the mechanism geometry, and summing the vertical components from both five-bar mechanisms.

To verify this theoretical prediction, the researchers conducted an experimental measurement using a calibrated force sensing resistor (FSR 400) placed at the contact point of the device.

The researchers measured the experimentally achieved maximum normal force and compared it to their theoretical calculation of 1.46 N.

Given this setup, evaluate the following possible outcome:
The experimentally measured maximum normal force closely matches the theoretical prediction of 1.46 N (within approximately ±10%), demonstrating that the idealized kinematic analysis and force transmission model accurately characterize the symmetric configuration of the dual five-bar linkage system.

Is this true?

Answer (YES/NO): YES